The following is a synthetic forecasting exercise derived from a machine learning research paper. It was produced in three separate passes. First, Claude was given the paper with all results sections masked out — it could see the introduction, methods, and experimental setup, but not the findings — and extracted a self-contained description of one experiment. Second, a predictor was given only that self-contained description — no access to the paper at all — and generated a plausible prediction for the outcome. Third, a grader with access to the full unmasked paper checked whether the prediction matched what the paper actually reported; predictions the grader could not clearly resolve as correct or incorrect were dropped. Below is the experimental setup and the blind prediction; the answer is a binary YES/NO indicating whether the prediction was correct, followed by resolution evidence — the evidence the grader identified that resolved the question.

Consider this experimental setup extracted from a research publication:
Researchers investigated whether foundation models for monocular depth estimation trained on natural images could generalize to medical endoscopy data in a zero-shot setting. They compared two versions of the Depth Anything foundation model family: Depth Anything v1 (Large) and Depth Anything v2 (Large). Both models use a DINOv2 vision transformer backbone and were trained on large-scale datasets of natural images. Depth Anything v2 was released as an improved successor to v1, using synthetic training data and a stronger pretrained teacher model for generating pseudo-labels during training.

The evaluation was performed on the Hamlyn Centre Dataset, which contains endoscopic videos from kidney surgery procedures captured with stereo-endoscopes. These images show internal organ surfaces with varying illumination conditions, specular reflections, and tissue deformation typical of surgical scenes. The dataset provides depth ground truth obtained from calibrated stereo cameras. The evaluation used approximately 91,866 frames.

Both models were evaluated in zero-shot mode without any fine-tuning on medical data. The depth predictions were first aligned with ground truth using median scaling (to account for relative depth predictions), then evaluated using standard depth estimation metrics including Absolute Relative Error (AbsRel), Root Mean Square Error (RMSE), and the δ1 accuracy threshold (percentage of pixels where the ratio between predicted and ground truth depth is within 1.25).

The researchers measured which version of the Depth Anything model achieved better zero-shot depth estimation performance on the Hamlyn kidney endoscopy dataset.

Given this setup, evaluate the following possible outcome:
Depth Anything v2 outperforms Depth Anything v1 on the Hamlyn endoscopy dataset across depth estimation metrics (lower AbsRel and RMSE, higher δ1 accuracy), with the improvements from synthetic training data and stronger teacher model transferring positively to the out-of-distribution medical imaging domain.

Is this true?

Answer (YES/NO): NO